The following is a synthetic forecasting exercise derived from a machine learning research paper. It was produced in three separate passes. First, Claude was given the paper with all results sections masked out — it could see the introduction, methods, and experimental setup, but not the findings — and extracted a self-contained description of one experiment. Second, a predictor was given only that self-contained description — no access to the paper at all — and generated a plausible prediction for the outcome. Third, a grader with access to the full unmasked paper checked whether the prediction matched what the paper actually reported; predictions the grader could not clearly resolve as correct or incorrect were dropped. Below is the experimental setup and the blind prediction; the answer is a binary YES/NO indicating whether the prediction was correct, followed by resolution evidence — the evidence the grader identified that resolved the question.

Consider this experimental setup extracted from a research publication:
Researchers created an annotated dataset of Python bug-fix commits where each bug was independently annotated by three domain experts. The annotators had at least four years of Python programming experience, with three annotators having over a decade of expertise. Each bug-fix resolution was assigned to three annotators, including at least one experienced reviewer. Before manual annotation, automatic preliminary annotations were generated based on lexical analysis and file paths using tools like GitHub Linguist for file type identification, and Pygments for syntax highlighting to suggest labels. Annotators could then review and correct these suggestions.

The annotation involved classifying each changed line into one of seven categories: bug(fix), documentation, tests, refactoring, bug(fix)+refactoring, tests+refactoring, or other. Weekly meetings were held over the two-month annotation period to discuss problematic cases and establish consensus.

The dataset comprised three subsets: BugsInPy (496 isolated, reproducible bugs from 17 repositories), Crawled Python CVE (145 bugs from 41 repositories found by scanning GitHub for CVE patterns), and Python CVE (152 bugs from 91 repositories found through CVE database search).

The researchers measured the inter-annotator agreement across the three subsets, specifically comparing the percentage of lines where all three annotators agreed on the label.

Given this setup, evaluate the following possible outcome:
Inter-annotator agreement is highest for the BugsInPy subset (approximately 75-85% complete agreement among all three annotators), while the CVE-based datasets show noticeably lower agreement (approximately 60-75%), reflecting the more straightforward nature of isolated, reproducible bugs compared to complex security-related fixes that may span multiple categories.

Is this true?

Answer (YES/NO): NO